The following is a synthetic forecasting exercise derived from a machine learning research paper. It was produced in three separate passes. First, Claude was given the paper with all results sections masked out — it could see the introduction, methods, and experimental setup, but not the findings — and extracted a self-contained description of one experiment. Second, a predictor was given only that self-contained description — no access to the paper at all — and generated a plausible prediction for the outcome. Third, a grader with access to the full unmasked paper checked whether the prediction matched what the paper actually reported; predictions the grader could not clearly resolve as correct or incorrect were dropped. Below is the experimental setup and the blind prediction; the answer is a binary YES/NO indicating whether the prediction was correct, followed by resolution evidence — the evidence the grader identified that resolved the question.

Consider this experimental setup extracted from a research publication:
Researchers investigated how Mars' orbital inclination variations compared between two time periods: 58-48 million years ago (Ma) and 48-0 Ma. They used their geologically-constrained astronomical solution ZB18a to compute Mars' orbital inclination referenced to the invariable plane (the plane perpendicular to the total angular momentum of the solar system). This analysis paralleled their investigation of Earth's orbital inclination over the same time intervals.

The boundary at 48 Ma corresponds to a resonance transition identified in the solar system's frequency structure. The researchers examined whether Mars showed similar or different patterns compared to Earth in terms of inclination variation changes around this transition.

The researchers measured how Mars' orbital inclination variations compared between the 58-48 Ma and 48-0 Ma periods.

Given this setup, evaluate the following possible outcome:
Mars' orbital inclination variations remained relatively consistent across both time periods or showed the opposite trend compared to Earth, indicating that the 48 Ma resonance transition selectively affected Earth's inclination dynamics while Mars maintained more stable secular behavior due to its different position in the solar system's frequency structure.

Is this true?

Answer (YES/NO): NO